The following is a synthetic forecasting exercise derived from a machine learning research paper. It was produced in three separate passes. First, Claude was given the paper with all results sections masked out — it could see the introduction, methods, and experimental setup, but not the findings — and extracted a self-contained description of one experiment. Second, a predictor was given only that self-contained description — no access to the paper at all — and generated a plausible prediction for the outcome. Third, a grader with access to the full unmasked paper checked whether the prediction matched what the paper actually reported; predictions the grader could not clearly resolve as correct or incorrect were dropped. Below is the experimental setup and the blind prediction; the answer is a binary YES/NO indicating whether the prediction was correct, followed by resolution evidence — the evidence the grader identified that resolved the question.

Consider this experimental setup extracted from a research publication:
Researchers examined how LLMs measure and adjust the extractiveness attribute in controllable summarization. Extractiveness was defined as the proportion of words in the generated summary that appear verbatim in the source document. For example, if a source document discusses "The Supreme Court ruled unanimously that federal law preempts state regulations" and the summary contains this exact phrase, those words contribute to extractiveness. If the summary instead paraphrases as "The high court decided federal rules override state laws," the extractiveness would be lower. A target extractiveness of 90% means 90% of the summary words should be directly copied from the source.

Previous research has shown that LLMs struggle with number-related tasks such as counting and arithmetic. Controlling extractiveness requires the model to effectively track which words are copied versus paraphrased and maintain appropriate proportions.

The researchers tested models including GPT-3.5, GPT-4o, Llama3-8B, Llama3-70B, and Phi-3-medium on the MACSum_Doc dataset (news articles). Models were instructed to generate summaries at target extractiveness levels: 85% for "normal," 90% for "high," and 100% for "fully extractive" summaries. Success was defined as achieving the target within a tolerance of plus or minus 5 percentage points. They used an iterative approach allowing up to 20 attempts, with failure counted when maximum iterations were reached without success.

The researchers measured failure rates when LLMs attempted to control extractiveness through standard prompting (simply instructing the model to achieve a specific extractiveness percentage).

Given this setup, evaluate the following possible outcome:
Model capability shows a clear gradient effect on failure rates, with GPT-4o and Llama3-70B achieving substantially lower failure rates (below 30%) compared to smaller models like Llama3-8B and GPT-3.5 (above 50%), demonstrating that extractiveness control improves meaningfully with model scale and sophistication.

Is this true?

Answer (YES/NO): NO